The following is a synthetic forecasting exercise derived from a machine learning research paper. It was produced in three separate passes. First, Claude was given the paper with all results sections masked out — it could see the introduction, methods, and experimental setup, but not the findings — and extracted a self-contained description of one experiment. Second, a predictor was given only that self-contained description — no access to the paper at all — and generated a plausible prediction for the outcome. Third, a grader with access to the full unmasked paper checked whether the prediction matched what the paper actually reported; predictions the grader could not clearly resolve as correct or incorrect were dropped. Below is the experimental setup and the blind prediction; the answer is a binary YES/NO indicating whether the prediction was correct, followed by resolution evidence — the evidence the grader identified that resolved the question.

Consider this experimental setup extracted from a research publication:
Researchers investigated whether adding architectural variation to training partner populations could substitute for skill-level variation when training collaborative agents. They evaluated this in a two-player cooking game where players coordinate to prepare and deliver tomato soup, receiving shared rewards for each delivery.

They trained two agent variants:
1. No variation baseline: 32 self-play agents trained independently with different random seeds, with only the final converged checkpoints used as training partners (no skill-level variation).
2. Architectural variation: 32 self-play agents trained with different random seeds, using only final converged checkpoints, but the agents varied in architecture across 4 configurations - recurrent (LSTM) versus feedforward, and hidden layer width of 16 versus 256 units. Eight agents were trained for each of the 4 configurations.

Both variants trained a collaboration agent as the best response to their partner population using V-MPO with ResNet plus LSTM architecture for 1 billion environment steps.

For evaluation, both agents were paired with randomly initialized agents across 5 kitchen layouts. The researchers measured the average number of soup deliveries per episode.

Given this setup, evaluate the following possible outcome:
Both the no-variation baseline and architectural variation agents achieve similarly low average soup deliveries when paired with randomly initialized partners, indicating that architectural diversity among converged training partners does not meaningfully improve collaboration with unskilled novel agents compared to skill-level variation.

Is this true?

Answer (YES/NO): NO